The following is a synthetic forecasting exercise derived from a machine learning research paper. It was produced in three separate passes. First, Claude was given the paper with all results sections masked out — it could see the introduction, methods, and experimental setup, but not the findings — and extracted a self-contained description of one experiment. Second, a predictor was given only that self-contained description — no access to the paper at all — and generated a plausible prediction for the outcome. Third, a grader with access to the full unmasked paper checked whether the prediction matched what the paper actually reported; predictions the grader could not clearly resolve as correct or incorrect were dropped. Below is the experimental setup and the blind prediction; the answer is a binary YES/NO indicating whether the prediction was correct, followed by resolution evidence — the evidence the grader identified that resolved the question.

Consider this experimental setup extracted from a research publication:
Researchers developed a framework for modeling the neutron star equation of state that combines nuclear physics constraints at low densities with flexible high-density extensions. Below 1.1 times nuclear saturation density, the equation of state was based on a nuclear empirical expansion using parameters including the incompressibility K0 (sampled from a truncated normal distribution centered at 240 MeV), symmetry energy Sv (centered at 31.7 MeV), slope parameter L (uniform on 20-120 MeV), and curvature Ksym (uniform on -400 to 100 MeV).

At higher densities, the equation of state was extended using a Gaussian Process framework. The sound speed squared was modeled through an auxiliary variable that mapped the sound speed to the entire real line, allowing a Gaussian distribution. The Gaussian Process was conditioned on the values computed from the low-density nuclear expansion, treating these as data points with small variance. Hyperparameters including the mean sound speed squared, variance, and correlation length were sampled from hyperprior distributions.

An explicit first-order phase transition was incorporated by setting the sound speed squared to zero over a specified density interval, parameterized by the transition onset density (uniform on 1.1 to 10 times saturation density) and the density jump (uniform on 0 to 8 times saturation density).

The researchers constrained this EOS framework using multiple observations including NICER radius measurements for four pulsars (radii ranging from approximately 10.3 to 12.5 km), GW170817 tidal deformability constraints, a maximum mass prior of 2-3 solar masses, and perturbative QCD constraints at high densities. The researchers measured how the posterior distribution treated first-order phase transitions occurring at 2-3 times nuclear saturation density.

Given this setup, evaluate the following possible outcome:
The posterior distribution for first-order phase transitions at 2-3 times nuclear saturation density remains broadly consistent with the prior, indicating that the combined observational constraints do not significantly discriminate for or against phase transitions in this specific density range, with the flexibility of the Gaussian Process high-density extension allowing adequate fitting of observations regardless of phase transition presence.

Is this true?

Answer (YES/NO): NO